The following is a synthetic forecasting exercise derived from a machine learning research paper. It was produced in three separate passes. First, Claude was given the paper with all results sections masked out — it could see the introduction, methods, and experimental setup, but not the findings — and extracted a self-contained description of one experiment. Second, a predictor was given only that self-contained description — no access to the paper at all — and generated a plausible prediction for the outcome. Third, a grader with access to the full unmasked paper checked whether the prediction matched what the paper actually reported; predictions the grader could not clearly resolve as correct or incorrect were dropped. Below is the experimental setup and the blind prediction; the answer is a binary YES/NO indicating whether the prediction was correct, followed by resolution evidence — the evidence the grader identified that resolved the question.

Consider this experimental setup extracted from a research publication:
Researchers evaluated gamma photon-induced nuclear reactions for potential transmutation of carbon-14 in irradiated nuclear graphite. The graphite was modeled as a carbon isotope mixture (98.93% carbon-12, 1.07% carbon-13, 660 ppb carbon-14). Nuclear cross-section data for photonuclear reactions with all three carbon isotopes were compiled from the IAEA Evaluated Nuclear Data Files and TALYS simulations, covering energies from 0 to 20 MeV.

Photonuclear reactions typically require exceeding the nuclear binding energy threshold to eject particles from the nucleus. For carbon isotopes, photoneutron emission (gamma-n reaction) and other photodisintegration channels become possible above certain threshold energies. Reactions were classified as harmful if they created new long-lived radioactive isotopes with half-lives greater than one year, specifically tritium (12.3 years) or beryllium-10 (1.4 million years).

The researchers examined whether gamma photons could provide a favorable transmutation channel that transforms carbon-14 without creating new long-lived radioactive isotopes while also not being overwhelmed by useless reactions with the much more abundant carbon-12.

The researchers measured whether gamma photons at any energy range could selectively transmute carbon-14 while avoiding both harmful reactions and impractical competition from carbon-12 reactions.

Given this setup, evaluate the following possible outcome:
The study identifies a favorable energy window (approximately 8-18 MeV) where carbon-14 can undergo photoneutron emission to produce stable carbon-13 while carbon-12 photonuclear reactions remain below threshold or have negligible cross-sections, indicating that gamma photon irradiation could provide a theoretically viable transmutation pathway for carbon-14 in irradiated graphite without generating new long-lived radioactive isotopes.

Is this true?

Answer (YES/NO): NO